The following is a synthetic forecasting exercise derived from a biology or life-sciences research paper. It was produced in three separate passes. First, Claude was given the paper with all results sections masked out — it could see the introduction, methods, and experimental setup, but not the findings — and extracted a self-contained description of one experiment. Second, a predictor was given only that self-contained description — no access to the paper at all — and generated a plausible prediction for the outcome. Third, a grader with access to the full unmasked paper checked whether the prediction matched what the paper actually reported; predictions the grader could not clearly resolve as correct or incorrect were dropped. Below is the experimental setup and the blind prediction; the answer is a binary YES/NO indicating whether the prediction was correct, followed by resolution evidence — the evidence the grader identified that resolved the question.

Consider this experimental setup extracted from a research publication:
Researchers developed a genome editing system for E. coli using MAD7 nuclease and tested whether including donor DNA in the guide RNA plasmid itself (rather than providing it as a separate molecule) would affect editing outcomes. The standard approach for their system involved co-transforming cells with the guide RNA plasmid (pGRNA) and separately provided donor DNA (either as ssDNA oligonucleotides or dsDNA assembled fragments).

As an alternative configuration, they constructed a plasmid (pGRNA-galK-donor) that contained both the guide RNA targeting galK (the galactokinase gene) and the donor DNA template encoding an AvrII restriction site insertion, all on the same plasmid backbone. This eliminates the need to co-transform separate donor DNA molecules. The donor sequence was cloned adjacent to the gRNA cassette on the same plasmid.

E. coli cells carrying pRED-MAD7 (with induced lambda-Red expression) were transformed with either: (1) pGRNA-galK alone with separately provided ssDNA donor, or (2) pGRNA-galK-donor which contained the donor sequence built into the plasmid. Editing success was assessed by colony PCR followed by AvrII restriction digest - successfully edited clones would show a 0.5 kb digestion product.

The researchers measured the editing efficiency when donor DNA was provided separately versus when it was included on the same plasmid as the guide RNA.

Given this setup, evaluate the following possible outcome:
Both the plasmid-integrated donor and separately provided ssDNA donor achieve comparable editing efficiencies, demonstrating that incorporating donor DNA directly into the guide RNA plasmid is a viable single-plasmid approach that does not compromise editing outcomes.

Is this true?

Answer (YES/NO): NO